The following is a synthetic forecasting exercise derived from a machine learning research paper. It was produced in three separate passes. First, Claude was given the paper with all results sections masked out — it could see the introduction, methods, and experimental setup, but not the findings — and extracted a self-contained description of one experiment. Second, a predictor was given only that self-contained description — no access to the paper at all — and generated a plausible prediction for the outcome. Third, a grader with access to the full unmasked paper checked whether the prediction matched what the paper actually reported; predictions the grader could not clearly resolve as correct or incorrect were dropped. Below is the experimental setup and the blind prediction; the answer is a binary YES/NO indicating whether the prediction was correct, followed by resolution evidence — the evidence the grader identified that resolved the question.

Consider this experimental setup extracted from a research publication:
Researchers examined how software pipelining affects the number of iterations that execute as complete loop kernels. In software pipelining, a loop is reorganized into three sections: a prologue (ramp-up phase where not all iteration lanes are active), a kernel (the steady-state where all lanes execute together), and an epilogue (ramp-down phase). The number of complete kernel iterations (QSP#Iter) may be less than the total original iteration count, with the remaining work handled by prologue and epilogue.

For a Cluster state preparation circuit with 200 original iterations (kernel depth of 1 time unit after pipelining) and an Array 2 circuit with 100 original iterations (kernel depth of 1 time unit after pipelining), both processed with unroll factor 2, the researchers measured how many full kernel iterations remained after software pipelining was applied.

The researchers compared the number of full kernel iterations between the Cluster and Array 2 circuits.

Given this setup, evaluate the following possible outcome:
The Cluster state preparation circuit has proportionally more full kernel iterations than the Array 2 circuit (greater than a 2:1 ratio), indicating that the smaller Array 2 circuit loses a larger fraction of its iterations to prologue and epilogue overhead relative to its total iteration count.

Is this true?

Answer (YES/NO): YES